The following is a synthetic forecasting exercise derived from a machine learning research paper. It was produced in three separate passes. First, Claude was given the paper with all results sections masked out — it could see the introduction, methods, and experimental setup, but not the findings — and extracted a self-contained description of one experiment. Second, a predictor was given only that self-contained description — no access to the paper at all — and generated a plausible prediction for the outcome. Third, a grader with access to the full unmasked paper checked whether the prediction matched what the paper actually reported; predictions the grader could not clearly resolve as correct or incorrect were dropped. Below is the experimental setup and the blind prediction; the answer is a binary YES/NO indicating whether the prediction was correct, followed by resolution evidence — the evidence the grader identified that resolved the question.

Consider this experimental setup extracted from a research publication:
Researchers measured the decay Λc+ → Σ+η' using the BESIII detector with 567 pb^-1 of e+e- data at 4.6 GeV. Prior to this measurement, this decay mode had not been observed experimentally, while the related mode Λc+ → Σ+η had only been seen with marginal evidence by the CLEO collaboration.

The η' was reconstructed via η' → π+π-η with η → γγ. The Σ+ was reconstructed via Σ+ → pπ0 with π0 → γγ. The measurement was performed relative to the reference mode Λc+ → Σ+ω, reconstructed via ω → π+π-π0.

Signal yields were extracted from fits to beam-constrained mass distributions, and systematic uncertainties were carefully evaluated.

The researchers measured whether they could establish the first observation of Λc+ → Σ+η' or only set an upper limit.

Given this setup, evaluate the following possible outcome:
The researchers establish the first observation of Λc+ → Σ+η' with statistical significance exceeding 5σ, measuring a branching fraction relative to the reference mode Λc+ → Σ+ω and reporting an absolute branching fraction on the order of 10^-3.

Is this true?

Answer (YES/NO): NO